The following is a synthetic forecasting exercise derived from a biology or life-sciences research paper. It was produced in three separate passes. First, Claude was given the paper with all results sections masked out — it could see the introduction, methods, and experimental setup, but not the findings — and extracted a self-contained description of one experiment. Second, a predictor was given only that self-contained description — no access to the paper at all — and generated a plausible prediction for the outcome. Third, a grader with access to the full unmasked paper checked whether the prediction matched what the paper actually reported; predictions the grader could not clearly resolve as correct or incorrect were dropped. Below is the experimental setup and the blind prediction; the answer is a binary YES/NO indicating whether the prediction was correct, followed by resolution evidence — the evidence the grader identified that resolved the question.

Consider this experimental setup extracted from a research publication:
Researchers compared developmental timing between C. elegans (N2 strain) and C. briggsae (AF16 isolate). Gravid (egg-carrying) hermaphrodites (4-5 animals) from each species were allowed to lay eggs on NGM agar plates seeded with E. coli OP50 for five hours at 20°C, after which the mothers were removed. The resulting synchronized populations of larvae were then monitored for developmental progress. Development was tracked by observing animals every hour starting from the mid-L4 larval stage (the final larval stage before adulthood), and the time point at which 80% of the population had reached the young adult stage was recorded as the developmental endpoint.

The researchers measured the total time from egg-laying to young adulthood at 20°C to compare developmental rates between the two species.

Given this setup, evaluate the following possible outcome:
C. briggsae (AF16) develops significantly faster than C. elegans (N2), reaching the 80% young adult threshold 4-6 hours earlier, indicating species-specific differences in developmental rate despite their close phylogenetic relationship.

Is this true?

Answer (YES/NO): NO